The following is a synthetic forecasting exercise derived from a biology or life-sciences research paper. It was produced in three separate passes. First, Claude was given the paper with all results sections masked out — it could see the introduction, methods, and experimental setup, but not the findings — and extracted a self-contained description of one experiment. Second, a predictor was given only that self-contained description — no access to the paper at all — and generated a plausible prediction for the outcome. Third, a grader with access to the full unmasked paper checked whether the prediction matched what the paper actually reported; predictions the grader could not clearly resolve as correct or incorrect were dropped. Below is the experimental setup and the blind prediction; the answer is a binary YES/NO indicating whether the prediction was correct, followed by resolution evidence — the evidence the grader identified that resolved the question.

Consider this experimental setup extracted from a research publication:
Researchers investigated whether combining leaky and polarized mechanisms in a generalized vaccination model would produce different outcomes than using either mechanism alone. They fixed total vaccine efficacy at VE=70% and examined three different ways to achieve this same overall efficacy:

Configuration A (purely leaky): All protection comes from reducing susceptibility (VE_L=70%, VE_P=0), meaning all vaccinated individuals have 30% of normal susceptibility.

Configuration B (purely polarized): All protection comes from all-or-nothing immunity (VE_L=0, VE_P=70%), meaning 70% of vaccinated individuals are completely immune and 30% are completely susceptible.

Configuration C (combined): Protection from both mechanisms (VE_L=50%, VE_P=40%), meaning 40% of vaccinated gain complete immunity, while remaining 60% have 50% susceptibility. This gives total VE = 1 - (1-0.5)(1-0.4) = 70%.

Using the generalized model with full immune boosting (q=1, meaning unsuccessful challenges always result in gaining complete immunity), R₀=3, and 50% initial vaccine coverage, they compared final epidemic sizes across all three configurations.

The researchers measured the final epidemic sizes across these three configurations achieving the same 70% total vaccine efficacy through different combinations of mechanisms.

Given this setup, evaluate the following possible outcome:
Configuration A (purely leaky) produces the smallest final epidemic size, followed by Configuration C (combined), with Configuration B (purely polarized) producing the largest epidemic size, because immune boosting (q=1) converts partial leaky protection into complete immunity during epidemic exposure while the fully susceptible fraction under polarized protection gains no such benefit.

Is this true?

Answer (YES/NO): NO